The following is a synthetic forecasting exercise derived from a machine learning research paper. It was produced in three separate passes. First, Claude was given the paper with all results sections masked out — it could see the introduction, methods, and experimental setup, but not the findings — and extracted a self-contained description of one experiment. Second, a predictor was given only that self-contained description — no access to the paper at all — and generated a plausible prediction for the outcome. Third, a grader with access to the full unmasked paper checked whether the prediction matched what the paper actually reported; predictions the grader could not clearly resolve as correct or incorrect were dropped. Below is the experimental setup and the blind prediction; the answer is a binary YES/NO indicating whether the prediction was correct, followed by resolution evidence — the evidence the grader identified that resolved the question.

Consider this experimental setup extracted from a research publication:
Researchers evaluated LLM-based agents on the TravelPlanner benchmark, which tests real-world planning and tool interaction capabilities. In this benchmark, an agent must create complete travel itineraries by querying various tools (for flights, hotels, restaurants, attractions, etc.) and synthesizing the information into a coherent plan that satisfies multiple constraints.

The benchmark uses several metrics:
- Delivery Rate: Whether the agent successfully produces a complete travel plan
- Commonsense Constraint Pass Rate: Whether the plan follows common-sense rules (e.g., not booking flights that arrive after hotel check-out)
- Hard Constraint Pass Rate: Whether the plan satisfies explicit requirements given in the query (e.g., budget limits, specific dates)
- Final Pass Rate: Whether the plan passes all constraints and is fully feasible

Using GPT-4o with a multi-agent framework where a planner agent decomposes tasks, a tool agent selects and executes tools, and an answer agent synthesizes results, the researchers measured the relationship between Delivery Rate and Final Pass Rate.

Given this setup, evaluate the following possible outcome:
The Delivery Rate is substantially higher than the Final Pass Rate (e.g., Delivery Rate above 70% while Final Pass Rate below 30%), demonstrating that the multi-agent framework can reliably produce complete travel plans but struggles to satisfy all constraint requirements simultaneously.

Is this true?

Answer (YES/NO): YES